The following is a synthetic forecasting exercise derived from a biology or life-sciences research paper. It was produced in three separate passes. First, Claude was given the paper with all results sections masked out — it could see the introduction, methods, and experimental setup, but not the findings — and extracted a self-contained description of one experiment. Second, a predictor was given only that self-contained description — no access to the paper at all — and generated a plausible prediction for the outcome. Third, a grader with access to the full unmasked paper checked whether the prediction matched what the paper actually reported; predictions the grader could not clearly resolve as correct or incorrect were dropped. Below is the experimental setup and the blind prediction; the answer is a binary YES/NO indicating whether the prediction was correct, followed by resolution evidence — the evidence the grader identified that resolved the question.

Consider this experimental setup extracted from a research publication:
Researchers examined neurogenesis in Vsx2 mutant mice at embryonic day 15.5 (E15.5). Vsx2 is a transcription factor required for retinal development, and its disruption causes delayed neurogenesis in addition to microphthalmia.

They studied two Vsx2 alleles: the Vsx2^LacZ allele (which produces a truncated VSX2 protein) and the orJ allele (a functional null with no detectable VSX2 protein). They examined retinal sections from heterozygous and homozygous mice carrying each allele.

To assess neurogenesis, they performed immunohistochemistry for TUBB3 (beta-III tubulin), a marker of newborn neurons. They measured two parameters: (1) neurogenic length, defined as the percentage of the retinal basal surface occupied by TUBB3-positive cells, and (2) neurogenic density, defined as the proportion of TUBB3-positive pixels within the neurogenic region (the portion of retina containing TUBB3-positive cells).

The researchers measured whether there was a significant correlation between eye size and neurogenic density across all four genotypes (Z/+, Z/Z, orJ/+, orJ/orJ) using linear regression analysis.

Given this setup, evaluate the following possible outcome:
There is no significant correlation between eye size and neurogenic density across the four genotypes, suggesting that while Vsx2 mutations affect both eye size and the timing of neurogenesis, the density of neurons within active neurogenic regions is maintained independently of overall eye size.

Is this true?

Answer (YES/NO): NO